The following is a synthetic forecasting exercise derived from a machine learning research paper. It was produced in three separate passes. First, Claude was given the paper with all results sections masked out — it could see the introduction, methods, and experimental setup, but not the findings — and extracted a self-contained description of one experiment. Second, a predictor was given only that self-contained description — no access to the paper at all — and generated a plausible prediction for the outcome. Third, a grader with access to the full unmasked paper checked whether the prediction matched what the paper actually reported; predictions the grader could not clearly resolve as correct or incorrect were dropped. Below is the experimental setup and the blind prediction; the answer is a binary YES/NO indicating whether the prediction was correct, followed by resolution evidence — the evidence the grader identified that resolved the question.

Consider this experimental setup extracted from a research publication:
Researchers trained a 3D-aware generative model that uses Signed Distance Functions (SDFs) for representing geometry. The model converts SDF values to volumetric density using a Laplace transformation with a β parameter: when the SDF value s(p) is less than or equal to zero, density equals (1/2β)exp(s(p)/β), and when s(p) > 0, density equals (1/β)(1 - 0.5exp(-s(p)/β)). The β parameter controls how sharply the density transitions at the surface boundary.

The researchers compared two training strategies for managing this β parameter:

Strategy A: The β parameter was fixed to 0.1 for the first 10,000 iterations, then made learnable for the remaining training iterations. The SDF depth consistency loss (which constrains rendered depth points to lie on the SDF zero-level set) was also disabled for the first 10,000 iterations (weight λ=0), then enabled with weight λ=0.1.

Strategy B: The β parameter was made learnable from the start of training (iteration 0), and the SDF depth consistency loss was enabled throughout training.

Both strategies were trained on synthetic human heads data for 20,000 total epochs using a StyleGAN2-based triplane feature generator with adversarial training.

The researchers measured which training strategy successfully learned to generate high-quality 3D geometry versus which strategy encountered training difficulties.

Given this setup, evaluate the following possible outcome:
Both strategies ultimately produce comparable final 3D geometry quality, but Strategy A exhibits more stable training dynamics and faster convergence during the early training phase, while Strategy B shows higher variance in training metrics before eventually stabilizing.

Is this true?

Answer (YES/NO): NO